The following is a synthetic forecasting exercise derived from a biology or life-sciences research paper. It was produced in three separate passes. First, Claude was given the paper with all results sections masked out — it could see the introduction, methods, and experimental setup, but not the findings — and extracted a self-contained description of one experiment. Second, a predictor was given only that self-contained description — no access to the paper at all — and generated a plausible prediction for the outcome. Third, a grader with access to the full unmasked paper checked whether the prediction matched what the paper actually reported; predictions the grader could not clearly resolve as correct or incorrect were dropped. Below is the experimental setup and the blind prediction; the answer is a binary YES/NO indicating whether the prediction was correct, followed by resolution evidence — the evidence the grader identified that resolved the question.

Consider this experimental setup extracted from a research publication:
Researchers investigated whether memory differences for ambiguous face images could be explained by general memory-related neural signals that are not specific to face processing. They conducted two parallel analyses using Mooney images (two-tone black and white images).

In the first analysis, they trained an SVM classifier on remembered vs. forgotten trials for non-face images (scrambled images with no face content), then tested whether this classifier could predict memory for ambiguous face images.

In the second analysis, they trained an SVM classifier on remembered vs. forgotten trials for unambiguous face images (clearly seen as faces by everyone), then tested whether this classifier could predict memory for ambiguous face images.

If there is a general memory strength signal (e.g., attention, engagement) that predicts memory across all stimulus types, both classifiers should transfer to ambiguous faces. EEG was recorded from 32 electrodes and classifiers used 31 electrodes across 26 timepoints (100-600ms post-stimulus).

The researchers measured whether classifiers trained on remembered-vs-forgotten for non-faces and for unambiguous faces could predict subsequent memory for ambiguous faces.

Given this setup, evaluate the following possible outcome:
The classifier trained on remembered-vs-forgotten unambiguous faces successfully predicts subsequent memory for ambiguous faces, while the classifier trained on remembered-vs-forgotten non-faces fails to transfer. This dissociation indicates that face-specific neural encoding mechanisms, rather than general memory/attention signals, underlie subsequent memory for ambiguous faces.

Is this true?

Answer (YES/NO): YES